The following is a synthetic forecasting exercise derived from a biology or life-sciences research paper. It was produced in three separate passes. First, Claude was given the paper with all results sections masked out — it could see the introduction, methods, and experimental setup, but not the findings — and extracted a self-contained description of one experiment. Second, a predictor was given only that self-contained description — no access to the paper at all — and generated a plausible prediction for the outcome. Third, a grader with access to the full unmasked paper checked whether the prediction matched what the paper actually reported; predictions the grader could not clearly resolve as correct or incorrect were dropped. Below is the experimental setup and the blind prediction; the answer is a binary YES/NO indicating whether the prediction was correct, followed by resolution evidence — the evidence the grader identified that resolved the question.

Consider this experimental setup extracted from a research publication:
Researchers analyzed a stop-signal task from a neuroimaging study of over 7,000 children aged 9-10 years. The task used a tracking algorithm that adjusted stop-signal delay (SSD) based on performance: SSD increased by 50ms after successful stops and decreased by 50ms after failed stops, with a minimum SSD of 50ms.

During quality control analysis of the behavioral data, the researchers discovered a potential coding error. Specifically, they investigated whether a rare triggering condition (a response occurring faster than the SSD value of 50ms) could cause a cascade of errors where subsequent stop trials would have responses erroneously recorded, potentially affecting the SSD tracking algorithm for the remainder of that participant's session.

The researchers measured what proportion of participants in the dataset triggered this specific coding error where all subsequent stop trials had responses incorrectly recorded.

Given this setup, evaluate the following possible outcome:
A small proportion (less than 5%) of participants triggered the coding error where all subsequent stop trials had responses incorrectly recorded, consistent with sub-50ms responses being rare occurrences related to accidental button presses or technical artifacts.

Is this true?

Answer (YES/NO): YES